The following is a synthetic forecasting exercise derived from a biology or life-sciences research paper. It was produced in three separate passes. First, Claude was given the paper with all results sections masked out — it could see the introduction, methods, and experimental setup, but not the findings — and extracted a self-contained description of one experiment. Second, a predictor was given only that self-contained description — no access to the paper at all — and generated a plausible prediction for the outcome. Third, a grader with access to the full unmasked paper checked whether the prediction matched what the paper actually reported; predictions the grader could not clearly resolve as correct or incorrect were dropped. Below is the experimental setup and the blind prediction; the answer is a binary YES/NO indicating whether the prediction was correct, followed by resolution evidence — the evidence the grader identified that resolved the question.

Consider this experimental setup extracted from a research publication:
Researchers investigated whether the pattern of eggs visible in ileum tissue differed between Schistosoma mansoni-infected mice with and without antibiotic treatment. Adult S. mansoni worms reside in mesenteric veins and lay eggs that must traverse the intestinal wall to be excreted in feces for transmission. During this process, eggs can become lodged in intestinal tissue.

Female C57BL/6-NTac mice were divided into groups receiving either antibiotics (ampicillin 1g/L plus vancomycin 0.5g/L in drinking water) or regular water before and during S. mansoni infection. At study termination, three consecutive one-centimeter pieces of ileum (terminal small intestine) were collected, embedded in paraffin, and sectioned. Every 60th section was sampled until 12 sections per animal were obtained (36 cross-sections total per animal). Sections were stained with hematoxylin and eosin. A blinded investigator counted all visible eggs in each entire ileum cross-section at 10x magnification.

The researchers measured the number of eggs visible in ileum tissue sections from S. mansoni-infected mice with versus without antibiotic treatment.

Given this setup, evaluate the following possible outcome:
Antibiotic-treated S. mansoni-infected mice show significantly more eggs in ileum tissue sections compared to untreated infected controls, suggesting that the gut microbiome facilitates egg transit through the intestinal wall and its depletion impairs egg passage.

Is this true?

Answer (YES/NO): NO